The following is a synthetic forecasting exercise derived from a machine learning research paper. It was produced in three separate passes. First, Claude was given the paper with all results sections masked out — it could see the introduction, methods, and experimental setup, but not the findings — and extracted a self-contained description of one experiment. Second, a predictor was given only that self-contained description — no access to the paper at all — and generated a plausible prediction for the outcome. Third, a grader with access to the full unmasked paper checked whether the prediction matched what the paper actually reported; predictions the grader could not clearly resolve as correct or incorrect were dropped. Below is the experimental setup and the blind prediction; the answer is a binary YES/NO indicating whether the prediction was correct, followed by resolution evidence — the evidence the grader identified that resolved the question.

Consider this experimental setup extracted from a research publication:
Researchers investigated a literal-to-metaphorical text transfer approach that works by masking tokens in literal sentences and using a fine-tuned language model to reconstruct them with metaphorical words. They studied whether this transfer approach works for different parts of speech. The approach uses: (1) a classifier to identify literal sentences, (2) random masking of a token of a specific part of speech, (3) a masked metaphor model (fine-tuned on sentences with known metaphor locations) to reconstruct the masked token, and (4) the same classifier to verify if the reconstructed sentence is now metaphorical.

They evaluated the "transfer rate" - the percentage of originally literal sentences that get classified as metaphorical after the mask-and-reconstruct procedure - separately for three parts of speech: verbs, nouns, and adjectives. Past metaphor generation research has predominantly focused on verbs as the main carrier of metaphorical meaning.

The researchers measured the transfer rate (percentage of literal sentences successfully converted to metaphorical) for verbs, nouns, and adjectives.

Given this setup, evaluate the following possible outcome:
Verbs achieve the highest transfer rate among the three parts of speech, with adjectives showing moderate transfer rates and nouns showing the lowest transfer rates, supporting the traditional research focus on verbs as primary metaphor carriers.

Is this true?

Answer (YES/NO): YES